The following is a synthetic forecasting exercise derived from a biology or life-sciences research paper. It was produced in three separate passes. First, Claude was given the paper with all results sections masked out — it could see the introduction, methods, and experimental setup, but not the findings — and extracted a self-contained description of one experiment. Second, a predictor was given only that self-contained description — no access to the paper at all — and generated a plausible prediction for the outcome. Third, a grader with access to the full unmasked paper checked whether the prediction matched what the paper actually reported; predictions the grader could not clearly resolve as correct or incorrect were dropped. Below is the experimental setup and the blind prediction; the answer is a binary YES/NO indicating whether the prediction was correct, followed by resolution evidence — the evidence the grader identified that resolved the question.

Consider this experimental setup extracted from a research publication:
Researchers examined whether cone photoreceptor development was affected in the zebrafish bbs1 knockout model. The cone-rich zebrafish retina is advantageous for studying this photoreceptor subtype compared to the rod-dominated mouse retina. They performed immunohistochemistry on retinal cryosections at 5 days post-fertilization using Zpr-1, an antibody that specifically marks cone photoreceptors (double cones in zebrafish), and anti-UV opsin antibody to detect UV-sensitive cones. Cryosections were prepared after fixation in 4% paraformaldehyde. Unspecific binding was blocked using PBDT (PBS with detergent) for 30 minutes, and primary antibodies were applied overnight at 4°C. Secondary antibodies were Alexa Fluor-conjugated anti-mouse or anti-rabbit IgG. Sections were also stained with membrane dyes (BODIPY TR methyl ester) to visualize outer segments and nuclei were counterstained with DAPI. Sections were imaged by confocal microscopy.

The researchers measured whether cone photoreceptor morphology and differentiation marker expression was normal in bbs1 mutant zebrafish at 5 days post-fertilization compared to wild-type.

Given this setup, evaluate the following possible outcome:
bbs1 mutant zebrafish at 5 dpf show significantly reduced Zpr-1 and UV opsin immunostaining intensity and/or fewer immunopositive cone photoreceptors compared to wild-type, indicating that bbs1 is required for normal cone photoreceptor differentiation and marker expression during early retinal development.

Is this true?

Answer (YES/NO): NO